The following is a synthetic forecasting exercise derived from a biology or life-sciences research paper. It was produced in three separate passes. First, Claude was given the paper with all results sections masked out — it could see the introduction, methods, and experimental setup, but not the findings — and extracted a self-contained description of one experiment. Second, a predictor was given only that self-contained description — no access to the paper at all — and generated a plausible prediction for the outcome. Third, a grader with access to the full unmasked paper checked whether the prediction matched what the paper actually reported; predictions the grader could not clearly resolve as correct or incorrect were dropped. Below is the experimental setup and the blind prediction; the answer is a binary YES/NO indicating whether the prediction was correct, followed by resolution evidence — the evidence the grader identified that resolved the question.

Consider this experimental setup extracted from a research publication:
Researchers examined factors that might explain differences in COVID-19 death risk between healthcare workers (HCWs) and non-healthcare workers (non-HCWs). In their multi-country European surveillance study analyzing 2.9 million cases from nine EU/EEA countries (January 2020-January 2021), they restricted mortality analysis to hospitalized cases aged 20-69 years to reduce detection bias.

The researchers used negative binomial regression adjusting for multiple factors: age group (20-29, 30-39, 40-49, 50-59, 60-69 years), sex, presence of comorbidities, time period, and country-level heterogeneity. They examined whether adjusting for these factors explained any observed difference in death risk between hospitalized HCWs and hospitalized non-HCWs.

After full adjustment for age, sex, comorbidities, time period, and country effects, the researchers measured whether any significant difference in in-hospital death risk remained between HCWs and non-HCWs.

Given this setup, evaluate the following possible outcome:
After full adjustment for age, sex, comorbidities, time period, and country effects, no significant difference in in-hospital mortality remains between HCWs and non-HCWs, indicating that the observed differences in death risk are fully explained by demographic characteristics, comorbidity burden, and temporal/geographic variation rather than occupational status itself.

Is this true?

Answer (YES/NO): NO